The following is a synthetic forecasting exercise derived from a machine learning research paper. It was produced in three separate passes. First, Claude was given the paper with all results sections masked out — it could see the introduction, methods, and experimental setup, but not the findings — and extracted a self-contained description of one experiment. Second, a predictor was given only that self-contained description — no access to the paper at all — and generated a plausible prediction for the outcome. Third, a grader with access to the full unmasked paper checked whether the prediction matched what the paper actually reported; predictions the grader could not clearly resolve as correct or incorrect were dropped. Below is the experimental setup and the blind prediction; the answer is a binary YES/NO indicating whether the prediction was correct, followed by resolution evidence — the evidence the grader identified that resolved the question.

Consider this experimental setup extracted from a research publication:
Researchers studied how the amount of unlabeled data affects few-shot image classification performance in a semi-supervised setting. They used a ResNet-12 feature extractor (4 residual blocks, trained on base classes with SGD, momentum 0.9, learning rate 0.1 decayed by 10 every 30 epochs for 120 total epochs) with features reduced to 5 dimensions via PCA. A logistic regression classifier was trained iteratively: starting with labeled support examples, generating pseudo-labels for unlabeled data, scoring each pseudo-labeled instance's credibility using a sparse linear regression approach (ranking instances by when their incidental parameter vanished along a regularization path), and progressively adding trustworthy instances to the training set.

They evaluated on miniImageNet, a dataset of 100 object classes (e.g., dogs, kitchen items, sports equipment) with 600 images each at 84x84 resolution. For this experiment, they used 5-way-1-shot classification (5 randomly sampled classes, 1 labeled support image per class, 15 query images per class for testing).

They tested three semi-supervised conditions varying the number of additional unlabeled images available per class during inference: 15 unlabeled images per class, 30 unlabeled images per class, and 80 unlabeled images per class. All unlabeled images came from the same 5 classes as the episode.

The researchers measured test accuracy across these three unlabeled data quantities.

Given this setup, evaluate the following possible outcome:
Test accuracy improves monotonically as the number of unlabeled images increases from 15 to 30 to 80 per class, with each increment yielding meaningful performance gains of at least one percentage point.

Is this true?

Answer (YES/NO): YES